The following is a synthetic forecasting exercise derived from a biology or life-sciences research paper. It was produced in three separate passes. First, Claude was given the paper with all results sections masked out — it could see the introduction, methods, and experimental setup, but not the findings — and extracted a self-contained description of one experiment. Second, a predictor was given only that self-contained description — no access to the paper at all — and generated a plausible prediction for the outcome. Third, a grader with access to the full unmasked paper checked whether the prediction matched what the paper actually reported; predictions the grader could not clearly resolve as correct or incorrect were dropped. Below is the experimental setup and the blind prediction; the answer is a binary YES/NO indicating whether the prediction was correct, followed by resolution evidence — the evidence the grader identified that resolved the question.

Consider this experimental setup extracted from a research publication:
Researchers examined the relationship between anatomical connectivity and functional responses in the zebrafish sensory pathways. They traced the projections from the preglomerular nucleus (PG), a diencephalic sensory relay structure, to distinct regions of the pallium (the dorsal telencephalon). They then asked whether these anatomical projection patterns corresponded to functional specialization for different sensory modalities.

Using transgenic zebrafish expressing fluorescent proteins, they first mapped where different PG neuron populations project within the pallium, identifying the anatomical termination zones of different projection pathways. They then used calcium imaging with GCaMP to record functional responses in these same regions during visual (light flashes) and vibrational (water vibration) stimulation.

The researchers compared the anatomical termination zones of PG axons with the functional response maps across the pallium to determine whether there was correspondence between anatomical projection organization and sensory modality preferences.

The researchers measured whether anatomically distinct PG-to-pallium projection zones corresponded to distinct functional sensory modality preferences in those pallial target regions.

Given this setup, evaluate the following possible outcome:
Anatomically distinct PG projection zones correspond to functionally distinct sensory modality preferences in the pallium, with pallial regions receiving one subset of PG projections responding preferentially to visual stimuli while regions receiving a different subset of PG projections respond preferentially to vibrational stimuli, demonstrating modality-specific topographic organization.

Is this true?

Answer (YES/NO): YES